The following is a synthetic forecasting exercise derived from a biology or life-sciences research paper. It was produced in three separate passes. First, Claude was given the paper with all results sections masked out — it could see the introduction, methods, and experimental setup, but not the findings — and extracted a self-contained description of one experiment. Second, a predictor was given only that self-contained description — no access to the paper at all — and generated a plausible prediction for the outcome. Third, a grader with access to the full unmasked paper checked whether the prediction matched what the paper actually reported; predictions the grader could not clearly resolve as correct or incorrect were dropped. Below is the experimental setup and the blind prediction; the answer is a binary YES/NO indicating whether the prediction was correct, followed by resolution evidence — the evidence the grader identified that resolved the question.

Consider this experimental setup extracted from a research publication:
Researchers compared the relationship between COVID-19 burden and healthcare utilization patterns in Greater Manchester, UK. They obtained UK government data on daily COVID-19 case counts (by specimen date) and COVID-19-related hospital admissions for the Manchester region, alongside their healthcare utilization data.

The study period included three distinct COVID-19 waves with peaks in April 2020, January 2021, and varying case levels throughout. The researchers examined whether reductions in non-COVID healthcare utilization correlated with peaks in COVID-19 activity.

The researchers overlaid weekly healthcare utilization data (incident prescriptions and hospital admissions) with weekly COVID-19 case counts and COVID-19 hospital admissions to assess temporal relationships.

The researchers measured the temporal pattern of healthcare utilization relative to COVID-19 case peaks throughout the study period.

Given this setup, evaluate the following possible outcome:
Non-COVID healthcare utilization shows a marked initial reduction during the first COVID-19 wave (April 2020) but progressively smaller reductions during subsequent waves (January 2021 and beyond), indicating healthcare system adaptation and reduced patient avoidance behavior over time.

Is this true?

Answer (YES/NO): NO